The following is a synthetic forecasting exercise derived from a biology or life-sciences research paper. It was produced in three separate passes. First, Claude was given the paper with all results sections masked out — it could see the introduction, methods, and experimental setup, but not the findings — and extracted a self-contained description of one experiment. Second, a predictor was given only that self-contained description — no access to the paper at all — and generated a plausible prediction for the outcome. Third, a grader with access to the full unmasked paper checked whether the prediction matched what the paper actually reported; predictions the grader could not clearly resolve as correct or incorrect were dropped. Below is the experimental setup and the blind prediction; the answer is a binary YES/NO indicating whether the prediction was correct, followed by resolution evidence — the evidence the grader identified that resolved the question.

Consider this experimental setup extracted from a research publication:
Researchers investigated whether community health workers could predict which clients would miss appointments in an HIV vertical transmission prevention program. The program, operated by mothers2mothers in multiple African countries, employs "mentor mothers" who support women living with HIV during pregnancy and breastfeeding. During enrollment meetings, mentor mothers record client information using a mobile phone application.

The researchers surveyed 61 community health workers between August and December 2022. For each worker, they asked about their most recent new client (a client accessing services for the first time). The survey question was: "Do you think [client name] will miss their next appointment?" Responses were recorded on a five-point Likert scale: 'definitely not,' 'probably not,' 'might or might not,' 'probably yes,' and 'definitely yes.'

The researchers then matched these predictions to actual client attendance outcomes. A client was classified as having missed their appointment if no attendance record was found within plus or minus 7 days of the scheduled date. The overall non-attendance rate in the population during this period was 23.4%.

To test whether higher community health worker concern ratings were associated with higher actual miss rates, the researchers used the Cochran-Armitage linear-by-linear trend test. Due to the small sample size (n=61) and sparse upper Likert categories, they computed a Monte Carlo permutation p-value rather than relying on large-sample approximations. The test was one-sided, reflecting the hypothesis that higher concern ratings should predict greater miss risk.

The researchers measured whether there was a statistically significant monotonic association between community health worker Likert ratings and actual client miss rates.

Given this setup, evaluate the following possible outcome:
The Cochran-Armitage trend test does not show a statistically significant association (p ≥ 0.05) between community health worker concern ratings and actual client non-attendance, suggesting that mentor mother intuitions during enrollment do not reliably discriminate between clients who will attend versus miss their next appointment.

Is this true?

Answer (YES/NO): YES